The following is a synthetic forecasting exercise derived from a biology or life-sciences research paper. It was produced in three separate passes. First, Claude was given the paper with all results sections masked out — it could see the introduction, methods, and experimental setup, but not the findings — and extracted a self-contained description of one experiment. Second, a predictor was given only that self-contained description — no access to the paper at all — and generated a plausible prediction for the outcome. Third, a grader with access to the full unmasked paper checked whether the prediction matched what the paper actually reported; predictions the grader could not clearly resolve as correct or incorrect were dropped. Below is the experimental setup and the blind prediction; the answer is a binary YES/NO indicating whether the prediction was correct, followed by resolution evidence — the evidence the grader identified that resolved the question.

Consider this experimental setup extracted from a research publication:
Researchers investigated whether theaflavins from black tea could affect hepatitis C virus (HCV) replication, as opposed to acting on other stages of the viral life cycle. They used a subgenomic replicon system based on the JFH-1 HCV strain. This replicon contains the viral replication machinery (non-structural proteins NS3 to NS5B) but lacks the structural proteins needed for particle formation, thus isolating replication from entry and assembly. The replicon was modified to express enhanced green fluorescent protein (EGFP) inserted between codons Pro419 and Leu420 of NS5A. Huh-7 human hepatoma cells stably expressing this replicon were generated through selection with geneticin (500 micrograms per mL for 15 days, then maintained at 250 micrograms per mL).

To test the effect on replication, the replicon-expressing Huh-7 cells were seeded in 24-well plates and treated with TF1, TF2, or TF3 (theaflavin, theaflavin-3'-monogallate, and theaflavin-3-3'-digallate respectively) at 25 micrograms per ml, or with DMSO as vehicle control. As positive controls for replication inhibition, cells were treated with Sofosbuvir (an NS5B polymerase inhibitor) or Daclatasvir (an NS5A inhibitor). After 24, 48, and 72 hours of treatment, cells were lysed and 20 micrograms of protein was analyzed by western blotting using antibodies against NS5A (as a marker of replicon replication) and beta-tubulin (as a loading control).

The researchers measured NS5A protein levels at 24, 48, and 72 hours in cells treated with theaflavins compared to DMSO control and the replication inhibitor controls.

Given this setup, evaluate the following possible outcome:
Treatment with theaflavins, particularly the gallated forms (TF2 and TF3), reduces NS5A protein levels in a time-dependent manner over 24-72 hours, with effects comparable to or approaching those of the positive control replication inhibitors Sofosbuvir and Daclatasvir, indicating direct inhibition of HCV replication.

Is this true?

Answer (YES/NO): NO